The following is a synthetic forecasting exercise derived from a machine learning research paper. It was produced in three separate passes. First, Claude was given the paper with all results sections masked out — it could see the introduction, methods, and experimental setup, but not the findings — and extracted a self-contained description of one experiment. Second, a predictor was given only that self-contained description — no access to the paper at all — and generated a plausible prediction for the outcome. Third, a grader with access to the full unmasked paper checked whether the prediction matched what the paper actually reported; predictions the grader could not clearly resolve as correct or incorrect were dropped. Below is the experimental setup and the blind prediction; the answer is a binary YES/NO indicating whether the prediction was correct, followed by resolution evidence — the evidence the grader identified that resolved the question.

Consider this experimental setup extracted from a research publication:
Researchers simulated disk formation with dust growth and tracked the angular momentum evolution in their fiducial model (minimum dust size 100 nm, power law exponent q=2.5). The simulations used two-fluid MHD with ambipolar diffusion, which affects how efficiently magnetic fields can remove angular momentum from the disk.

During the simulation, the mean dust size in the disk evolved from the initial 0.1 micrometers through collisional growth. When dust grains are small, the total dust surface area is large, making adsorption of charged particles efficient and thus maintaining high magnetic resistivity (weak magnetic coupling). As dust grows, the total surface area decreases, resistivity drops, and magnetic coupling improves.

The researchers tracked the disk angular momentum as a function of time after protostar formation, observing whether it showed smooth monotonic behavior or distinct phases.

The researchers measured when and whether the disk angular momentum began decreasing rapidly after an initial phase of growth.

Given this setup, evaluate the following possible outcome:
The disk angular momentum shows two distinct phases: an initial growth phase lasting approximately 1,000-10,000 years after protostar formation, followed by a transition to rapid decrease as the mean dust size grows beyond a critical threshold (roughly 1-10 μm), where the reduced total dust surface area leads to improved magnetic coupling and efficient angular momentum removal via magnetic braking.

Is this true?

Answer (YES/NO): YES